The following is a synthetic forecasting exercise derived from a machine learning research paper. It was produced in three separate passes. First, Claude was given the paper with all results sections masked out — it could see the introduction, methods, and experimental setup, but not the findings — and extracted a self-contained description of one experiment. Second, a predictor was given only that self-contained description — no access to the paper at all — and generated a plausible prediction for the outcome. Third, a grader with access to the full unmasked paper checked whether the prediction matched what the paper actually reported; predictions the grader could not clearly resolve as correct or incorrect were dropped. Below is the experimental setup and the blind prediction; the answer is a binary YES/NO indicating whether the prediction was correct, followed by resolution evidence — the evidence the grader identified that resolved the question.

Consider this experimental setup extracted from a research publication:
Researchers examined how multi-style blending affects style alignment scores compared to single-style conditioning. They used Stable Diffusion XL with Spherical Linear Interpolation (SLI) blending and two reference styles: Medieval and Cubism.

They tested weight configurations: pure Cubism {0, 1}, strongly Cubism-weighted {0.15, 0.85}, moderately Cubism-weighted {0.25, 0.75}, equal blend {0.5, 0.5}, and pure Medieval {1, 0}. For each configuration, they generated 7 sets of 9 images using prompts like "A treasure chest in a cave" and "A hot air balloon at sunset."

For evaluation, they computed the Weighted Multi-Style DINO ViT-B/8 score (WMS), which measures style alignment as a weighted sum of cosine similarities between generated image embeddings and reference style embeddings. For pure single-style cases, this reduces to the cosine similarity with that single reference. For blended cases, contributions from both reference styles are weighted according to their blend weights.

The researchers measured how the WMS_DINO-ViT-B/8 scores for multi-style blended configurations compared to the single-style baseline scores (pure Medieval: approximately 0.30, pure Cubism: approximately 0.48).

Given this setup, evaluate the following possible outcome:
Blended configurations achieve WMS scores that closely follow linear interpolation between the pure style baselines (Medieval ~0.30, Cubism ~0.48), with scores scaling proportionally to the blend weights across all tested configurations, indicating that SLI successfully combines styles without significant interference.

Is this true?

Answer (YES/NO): NO